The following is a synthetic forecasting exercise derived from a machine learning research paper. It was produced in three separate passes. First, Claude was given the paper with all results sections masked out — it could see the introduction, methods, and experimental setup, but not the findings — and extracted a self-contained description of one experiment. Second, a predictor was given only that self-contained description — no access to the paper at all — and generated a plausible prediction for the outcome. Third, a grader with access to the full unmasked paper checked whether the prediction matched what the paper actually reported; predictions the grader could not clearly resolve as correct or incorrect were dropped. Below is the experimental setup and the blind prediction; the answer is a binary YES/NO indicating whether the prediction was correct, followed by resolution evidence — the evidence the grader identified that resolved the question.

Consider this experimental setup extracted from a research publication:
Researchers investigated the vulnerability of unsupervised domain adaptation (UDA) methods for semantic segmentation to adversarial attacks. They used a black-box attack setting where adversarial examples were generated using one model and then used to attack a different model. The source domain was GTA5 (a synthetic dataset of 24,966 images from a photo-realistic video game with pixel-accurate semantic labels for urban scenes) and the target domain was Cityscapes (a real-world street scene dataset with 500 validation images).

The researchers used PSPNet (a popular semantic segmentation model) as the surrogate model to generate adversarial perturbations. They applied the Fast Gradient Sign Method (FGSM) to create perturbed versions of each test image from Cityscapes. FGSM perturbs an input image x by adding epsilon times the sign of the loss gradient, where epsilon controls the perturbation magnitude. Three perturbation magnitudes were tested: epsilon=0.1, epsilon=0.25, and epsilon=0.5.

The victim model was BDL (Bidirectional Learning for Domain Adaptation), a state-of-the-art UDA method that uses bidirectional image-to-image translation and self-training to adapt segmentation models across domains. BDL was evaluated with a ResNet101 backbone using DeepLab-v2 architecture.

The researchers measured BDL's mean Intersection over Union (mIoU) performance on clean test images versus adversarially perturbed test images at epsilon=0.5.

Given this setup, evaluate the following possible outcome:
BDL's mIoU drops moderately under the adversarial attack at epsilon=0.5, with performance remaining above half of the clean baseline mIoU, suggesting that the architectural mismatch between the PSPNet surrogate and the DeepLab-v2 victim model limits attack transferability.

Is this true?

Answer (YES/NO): NO